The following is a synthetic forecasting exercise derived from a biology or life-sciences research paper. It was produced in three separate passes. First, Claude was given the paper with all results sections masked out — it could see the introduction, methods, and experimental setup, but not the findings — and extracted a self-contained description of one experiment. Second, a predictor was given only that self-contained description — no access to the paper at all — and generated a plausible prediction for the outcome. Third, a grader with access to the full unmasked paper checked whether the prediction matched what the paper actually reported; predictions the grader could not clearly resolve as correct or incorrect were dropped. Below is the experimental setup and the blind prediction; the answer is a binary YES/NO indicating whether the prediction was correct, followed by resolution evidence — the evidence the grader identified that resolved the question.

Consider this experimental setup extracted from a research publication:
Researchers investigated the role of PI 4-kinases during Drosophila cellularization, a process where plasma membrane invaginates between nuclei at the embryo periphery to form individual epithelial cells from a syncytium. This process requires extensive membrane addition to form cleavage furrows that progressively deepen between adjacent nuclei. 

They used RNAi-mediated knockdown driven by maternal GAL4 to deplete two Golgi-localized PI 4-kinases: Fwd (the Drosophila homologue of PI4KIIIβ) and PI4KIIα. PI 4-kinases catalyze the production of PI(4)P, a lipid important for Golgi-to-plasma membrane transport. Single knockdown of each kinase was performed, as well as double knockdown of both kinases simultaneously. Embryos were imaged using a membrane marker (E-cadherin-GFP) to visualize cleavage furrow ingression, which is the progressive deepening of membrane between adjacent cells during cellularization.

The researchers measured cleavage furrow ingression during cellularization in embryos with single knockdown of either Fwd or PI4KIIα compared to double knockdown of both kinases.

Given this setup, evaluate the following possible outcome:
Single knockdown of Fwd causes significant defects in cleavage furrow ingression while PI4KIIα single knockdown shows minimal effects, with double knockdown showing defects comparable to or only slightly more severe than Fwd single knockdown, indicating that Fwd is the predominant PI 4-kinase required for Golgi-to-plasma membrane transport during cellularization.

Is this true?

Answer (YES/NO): NO